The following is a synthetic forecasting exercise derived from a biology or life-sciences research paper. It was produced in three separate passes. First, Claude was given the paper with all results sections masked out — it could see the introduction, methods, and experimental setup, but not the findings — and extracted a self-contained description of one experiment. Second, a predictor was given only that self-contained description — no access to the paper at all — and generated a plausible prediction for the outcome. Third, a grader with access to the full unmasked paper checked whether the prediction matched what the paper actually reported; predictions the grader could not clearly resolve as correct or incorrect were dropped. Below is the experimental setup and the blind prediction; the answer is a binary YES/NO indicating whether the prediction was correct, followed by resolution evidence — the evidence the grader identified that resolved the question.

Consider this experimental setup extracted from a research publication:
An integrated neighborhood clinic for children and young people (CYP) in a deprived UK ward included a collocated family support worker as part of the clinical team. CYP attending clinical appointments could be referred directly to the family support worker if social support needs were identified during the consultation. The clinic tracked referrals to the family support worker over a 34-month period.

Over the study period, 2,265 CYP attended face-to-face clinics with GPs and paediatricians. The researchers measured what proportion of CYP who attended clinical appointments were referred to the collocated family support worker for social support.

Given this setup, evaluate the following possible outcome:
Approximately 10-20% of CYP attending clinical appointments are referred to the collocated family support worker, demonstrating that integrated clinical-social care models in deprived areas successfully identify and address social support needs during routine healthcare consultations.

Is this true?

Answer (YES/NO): NO